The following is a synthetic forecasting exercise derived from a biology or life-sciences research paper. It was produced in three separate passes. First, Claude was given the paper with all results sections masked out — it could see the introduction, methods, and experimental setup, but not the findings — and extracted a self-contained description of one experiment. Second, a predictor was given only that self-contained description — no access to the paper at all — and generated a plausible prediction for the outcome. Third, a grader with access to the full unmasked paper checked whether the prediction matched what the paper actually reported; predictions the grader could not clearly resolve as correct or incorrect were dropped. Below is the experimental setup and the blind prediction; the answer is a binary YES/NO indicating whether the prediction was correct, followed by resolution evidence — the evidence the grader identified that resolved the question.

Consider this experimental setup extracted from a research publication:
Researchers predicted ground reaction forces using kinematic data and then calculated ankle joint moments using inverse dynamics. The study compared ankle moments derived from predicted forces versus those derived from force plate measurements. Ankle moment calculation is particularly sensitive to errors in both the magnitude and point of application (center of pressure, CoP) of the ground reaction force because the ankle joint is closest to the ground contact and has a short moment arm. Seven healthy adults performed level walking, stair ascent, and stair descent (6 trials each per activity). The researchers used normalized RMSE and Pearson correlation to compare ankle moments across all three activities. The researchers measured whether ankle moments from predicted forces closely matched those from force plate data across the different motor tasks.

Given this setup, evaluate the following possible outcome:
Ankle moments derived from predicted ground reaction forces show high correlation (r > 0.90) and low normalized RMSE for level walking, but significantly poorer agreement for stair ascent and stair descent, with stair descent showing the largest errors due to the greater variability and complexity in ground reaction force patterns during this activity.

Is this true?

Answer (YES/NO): NO